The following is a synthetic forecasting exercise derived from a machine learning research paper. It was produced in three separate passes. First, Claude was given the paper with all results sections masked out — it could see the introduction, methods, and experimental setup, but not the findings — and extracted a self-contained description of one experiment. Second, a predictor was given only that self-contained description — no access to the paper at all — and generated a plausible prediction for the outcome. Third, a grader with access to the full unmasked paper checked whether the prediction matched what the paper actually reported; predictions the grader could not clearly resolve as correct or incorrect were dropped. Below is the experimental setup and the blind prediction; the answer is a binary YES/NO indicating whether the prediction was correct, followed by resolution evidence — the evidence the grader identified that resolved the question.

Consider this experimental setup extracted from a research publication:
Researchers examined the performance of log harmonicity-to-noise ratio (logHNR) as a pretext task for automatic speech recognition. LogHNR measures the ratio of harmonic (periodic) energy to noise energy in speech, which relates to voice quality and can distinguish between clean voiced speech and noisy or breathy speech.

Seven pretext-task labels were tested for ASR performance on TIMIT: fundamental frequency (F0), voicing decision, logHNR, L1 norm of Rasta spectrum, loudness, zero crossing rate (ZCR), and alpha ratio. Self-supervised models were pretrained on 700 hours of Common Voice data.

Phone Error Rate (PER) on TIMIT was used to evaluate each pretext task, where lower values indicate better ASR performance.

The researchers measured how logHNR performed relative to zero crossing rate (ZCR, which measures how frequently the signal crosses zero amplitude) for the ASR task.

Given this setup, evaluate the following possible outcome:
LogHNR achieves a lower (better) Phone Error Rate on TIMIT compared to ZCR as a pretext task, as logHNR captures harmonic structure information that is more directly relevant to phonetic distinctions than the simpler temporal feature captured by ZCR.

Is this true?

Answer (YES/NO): YES